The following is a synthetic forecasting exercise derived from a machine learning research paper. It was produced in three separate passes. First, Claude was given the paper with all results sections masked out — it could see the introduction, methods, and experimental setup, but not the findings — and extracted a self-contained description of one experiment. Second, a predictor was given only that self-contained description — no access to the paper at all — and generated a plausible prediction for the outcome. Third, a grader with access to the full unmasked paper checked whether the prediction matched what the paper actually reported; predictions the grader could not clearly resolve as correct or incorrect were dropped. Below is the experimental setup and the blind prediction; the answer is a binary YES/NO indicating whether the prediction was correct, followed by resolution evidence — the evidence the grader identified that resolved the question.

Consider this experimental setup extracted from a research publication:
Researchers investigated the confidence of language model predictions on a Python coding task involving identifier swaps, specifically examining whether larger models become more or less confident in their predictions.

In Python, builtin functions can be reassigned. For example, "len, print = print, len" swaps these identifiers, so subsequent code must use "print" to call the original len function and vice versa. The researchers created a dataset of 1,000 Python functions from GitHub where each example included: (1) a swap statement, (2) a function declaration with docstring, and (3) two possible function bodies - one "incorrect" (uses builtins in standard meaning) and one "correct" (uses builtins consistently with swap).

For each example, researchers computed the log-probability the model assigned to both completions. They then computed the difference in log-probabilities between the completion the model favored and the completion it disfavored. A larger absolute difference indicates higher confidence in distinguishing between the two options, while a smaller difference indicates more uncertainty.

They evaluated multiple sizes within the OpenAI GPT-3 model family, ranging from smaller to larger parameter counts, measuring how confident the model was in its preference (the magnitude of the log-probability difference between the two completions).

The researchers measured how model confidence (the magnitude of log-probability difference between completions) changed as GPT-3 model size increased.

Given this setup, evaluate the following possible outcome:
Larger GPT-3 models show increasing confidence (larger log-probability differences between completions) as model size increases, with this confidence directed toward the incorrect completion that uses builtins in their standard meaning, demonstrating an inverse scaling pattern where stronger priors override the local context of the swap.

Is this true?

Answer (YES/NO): YES